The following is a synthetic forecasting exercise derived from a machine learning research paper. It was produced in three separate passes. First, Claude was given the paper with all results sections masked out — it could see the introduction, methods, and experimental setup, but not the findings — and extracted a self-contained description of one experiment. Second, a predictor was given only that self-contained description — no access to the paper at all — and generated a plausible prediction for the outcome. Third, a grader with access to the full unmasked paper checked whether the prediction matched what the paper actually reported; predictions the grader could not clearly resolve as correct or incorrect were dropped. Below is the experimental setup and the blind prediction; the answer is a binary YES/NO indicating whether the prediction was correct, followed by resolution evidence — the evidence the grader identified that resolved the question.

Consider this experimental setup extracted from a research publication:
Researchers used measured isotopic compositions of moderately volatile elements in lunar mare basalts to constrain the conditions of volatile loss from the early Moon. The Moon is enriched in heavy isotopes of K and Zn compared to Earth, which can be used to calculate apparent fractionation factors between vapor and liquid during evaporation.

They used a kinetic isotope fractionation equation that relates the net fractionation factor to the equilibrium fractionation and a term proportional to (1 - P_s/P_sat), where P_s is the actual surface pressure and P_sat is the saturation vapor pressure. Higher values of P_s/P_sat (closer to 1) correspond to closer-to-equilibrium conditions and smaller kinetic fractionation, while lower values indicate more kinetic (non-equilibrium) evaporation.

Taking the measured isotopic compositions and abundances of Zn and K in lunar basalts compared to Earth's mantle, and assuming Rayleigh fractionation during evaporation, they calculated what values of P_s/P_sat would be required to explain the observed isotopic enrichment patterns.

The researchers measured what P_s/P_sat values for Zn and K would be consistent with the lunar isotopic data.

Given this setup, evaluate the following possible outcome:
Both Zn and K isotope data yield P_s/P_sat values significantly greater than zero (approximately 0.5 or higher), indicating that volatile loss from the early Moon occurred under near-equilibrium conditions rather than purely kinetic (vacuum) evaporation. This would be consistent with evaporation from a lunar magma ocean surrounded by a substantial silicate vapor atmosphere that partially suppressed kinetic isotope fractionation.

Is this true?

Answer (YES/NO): YES